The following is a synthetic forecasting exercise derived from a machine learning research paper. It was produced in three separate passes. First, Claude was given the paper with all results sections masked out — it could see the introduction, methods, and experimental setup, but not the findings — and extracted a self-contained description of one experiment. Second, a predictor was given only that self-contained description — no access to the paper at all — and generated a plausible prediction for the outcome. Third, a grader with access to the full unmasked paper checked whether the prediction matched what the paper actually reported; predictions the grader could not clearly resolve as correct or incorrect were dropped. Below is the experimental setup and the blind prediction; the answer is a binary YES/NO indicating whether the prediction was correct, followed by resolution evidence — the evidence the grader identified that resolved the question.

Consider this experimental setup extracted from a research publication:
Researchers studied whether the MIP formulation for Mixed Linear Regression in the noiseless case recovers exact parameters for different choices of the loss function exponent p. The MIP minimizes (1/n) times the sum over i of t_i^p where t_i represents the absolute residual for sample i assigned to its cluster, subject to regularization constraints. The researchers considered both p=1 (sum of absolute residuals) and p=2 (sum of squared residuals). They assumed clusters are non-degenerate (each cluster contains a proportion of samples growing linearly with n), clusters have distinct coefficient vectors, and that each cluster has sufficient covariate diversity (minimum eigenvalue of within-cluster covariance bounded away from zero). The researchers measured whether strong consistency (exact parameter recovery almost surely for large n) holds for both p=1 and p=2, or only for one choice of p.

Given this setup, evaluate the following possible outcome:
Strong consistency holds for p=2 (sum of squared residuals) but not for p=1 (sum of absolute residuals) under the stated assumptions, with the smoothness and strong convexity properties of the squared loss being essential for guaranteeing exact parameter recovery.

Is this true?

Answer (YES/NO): NO